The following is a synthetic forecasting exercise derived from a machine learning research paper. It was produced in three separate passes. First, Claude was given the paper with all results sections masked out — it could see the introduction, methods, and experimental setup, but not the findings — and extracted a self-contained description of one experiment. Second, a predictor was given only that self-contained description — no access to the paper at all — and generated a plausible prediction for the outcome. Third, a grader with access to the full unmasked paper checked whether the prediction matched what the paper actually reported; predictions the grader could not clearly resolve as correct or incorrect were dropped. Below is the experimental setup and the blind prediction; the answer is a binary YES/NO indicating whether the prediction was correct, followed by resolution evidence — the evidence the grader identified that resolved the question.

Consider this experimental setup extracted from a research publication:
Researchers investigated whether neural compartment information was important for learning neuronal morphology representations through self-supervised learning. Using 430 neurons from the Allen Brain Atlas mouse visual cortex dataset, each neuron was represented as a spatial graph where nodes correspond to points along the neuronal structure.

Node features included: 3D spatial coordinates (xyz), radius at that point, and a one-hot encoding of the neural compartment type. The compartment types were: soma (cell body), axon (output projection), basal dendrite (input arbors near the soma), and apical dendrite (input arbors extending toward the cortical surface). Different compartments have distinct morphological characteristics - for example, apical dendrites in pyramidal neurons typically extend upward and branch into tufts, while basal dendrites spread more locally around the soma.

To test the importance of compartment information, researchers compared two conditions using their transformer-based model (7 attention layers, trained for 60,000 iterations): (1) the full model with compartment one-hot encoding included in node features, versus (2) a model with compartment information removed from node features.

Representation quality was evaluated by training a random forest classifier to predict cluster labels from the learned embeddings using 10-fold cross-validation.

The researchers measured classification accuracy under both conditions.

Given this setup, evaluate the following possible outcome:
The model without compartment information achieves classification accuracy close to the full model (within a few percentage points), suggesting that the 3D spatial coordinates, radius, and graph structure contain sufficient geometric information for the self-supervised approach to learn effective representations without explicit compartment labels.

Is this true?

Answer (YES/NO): YES